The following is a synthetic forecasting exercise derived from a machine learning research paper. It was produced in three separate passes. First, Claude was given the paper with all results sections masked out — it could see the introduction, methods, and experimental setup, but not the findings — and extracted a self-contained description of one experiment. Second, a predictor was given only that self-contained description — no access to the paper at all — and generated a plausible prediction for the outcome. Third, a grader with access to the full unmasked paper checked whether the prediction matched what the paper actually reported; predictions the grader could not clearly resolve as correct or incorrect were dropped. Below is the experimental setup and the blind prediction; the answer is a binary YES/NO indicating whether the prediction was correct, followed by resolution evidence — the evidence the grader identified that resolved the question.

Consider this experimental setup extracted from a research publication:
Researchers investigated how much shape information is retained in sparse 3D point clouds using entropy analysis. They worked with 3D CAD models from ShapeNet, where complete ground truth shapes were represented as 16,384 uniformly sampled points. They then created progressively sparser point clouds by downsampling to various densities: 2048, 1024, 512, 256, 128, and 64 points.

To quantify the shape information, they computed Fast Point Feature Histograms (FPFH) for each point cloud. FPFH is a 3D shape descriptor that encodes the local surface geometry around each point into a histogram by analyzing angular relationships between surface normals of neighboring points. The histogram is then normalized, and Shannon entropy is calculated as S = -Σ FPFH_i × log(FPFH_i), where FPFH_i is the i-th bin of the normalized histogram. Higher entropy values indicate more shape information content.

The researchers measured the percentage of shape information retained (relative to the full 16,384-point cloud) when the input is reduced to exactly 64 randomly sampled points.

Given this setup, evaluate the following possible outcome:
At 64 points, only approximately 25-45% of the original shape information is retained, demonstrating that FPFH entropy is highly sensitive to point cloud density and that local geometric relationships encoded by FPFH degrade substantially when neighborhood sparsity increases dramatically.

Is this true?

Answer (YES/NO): NO